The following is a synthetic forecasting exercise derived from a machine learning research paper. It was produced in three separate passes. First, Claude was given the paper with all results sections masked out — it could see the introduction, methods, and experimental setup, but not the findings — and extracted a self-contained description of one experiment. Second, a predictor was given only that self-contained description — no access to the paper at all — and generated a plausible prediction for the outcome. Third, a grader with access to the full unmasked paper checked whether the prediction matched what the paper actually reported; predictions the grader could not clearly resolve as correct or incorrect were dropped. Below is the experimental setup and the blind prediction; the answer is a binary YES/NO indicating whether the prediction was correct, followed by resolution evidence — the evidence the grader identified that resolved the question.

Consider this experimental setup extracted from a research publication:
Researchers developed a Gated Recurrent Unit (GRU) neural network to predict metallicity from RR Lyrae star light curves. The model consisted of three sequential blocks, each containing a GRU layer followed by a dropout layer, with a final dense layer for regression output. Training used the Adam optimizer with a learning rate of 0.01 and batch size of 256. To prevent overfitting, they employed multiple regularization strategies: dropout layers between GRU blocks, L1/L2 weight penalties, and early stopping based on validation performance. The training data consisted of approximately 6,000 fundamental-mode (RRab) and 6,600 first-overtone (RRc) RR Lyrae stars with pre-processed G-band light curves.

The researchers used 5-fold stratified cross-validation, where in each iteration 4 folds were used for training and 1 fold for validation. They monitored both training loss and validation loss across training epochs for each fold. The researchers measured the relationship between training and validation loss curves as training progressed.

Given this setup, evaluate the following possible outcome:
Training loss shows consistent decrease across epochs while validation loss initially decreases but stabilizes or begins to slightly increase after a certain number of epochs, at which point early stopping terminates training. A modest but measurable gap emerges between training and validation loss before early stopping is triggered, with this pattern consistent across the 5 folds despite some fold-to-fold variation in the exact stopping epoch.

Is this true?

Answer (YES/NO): NO